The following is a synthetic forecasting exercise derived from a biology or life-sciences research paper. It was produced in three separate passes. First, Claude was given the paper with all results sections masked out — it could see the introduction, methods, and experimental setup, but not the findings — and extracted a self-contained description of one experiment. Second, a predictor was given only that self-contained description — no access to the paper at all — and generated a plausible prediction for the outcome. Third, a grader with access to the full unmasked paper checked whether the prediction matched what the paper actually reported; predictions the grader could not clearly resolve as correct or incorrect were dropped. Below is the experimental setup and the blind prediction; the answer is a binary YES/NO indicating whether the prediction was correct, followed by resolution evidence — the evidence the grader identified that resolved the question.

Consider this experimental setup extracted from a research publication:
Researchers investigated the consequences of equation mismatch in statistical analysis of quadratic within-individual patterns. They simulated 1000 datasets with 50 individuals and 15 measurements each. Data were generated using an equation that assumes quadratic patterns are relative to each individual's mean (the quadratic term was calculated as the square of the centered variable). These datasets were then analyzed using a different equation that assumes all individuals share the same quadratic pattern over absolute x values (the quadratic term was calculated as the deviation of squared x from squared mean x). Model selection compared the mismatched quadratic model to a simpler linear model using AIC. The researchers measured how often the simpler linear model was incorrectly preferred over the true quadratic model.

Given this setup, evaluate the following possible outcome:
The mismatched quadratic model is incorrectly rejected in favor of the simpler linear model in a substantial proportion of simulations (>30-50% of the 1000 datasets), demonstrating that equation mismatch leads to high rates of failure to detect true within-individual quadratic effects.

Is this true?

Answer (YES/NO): YES